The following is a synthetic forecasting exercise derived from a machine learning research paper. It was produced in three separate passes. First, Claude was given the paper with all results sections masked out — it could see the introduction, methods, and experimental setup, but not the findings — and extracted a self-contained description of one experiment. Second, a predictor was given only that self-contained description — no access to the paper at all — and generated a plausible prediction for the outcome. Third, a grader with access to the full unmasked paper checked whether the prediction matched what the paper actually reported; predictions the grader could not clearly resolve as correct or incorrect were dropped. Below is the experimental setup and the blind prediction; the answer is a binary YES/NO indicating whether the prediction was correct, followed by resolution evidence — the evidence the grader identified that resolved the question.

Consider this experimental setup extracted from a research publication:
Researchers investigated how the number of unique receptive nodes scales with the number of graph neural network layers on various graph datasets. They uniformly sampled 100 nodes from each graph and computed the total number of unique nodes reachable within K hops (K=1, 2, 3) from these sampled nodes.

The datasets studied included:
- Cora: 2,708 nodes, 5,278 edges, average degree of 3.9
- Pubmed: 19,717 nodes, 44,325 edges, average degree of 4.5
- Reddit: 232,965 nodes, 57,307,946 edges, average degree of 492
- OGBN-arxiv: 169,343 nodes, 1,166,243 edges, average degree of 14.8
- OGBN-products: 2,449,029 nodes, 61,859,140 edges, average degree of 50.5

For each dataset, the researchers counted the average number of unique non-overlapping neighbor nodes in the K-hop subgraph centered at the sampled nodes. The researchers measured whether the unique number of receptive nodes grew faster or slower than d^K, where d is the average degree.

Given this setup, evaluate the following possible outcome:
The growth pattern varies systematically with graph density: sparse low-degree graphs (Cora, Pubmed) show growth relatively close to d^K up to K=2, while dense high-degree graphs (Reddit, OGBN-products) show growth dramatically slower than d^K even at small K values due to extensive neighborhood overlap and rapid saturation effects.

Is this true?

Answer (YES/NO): NO